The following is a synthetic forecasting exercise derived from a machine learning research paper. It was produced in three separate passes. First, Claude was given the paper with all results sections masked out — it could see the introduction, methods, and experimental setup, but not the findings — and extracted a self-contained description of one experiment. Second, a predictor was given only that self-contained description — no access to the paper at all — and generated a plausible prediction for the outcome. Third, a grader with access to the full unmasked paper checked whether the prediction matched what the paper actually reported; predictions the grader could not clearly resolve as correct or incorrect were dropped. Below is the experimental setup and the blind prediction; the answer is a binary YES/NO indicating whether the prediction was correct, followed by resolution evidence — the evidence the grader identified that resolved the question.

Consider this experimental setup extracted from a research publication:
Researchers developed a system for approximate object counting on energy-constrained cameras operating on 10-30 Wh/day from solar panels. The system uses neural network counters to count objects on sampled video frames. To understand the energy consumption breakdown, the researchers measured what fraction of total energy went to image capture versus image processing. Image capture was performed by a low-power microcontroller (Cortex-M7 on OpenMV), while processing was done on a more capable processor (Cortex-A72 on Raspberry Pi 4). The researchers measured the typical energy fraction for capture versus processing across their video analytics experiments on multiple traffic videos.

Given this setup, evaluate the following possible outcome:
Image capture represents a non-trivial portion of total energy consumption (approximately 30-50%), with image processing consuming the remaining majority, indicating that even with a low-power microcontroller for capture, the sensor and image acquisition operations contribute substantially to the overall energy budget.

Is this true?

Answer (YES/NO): NO